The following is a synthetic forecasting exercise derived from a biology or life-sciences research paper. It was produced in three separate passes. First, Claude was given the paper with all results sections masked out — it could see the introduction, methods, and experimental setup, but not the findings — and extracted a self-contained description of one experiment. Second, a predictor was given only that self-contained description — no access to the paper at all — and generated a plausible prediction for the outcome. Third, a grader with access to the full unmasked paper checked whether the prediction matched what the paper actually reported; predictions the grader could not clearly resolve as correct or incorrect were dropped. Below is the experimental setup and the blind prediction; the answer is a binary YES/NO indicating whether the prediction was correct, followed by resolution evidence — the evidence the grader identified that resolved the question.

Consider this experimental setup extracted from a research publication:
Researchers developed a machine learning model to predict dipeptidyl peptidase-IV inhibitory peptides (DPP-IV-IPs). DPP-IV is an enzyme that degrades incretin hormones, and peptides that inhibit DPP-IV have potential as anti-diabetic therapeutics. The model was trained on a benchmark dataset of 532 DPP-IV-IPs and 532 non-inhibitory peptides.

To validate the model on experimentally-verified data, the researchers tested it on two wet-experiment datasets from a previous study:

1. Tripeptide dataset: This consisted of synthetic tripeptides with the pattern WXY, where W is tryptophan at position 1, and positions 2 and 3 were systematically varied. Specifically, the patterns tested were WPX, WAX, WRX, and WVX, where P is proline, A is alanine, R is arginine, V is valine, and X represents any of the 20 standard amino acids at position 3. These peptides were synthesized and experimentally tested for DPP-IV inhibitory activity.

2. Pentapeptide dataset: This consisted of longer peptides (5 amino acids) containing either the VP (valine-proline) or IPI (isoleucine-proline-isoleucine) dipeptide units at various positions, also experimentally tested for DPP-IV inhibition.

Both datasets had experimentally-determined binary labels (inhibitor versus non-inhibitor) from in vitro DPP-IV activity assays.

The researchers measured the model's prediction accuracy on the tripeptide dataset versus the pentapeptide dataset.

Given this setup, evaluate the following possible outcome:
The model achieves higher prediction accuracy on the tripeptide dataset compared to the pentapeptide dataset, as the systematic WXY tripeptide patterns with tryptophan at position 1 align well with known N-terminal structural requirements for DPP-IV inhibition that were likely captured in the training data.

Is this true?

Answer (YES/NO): NO